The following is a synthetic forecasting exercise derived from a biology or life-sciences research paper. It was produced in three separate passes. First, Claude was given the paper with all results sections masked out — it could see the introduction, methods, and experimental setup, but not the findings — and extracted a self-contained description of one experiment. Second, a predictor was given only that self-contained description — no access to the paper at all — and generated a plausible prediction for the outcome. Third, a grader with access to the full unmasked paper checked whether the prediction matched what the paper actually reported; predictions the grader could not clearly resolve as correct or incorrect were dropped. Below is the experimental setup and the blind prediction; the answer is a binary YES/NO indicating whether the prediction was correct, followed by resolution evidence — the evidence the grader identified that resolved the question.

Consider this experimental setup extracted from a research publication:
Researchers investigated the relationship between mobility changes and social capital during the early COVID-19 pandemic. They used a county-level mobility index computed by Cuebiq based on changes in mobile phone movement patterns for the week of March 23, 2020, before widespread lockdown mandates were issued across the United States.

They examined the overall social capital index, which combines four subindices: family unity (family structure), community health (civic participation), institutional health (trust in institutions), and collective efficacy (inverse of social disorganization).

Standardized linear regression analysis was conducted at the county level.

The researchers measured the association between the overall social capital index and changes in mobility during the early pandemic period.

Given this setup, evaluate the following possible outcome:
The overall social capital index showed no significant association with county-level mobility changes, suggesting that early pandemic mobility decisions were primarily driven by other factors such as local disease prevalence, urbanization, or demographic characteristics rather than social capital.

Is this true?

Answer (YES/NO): NO